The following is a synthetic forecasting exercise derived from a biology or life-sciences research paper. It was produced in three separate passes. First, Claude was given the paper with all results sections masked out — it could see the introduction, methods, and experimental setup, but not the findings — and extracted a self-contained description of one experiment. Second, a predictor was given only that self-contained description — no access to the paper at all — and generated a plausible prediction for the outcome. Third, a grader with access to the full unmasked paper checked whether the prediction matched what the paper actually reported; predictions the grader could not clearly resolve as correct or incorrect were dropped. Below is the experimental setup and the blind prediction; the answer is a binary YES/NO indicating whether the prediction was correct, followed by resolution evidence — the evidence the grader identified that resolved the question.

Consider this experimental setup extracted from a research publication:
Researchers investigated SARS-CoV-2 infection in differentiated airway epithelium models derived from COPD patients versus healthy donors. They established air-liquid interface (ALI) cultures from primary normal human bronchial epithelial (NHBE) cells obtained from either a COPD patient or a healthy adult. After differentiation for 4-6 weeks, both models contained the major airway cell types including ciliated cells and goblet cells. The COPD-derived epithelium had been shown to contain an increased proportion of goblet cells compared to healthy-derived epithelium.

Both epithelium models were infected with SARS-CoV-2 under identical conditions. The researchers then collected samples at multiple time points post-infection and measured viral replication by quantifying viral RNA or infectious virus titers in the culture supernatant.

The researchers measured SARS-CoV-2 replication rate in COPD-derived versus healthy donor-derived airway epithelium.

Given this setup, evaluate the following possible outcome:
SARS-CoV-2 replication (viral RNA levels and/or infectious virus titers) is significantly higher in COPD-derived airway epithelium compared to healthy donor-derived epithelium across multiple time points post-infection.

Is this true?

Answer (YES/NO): NO